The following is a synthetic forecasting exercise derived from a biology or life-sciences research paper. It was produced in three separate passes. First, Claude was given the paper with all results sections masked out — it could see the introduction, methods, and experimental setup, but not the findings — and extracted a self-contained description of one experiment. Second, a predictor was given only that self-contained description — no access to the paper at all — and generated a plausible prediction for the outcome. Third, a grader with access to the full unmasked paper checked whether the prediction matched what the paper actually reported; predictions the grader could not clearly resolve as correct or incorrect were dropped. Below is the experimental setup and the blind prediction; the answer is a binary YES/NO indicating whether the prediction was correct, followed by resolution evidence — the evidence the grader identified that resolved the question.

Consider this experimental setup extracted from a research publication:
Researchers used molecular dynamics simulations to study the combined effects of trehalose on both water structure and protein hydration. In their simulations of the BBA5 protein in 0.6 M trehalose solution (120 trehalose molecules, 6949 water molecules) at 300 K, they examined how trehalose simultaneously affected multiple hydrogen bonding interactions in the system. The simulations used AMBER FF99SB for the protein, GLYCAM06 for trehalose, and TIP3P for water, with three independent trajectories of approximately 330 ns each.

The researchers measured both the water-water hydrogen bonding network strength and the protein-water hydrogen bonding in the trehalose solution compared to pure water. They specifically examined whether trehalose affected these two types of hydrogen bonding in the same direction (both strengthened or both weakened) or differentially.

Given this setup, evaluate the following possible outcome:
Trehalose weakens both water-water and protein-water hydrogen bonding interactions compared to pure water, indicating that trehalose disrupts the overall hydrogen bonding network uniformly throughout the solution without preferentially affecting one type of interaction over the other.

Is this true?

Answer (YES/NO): NO